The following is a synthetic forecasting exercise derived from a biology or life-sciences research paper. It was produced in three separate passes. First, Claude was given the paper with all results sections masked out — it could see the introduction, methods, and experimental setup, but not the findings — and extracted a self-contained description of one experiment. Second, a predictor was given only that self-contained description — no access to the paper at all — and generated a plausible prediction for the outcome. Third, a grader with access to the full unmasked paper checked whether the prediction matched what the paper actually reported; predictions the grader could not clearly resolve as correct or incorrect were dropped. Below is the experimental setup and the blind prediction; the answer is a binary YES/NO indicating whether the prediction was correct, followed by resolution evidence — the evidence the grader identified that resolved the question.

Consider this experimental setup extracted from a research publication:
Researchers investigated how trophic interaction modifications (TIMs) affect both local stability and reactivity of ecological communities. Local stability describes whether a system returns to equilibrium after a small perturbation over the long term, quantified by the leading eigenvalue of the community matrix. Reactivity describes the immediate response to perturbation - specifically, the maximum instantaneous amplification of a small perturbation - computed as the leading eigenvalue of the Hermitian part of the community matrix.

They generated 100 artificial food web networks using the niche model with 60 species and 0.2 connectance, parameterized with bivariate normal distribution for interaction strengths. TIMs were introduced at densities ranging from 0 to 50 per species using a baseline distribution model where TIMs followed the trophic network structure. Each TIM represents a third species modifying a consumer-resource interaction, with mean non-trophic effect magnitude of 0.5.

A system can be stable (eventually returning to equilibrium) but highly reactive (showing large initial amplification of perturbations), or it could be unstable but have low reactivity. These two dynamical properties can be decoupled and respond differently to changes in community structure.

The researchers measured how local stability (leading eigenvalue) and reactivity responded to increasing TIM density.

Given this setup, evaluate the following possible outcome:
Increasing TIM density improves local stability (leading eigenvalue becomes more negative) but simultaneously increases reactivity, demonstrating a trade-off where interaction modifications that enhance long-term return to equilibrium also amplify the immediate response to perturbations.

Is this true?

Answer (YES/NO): YES